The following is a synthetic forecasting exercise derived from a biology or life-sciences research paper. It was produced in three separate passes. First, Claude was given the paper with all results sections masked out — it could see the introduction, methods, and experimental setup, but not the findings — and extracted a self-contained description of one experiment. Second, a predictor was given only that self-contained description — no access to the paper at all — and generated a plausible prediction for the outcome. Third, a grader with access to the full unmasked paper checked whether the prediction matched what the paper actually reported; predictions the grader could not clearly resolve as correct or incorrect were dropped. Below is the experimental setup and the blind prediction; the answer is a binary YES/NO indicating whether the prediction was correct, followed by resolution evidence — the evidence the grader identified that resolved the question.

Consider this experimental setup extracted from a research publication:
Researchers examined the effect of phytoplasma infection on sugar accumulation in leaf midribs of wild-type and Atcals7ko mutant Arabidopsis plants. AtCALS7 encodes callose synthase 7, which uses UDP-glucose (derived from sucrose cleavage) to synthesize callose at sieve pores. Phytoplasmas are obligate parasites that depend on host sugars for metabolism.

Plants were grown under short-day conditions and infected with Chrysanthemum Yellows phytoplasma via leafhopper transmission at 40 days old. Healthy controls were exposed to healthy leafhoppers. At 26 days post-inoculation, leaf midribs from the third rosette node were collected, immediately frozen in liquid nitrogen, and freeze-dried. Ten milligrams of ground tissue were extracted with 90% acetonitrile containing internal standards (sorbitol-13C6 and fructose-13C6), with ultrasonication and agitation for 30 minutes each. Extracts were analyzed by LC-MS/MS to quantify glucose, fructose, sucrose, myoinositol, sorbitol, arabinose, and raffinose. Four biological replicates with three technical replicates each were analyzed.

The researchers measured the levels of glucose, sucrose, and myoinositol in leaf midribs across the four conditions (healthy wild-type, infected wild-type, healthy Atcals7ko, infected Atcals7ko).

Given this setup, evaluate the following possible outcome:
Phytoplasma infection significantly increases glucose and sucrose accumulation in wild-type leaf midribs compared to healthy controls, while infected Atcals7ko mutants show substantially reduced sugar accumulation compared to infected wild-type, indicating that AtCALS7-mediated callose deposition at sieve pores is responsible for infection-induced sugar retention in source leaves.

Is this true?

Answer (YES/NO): NO